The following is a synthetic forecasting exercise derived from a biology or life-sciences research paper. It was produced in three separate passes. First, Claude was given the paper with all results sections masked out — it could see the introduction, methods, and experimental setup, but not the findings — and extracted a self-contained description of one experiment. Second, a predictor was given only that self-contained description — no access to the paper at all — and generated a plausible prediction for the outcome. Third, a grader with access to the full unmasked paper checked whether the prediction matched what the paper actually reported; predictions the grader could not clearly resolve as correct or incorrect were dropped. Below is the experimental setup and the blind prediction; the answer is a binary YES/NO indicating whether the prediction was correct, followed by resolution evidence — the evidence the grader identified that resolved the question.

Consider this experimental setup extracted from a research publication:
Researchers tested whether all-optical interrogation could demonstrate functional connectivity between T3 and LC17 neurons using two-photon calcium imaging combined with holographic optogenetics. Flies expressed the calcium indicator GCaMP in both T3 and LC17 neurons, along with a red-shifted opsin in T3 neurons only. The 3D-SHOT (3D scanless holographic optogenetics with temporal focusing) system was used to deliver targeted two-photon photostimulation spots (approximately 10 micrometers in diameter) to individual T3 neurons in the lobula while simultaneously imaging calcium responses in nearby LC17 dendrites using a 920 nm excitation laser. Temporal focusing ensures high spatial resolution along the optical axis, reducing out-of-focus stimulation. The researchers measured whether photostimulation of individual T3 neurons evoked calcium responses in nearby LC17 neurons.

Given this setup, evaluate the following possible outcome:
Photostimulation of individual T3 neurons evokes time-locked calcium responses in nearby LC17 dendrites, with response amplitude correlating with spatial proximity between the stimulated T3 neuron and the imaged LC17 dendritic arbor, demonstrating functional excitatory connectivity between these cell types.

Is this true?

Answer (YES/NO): NO